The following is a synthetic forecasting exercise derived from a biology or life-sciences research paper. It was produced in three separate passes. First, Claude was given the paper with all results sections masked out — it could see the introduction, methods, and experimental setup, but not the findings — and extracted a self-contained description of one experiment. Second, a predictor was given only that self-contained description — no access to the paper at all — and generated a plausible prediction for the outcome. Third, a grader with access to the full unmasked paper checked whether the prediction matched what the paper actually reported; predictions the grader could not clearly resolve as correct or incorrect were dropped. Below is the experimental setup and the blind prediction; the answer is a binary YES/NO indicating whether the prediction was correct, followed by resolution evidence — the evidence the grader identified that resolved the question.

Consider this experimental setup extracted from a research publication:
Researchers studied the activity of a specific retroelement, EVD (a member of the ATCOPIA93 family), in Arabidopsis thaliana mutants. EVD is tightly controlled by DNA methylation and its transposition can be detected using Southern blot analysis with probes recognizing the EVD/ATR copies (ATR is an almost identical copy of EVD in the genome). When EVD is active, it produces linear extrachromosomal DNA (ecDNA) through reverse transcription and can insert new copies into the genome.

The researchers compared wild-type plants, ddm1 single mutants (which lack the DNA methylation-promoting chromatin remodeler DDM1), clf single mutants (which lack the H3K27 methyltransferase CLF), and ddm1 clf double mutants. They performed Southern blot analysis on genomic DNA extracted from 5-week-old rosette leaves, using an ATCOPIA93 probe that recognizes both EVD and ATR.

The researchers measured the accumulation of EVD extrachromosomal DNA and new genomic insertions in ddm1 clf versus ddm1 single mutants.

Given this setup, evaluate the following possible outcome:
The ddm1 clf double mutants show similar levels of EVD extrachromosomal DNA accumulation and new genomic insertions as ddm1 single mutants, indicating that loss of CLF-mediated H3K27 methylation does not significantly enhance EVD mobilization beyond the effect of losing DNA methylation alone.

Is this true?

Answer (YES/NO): NO